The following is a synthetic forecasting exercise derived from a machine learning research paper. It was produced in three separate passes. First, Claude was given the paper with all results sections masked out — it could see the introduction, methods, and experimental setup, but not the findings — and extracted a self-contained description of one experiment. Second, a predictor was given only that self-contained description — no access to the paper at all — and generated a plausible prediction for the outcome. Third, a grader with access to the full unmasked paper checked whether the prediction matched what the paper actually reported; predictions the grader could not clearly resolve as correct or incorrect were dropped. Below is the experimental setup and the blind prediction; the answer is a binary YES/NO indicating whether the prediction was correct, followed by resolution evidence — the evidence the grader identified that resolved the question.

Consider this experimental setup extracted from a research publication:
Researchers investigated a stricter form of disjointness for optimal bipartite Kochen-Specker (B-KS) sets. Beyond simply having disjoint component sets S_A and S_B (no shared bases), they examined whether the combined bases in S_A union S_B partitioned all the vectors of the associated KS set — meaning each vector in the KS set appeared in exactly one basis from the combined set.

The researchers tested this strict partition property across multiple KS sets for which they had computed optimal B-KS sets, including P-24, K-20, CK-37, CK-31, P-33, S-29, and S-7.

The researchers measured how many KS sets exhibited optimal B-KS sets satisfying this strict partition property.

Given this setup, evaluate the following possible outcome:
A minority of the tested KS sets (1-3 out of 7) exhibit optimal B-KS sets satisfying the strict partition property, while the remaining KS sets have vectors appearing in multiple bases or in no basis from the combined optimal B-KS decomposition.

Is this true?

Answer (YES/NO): YES